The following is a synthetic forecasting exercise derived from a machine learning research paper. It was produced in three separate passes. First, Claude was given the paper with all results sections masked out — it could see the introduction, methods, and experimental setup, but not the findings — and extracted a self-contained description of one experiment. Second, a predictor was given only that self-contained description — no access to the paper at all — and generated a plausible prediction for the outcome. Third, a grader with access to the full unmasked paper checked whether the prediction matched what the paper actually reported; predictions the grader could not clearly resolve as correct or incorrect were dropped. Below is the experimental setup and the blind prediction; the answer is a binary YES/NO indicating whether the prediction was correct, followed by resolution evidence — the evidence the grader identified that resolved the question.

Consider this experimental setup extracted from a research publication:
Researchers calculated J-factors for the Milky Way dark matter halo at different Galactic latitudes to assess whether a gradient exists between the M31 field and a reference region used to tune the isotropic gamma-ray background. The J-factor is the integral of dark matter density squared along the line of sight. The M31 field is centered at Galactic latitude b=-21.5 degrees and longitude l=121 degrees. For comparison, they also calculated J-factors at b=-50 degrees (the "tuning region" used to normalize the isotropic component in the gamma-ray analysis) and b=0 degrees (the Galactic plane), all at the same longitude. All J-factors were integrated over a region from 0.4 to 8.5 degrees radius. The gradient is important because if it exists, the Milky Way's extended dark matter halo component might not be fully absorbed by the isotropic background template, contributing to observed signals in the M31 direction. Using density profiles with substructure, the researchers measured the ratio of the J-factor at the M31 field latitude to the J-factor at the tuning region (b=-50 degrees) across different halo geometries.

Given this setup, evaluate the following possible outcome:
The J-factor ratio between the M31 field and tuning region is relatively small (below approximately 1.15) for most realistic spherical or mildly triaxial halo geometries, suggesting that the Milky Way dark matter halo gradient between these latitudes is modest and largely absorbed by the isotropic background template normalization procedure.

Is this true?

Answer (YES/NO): NO